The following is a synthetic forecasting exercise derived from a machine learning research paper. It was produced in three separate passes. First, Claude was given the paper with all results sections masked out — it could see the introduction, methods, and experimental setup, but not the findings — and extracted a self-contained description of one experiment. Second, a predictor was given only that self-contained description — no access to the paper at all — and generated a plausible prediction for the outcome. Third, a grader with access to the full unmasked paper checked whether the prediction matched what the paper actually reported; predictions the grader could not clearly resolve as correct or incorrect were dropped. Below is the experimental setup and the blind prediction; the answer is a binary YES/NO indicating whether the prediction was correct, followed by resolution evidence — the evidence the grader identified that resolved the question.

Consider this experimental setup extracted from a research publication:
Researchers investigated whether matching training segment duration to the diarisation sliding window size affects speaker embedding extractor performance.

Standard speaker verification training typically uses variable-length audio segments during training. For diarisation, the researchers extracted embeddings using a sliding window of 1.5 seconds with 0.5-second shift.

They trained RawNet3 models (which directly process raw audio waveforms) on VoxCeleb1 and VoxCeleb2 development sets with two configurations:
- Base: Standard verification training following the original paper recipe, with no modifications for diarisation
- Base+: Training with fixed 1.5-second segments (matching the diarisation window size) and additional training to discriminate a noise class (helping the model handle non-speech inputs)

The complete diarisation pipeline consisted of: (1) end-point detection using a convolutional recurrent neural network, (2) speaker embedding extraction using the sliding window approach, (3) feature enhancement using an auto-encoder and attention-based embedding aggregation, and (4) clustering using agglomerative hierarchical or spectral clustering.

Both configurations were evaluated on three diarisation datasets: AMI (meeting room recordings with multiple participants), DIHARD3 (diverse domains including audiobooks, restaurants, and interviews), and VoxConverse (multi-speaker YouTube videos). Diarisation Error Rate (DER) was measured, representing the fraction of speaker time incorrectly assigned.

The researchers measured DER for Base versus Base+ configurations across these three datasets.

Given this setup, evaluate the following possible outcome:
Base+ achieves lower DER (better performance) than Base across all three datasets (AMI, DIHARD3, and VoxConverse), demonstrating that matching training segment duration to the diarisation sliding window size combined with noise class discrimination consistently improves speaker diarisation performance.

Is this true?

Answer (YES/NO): NO